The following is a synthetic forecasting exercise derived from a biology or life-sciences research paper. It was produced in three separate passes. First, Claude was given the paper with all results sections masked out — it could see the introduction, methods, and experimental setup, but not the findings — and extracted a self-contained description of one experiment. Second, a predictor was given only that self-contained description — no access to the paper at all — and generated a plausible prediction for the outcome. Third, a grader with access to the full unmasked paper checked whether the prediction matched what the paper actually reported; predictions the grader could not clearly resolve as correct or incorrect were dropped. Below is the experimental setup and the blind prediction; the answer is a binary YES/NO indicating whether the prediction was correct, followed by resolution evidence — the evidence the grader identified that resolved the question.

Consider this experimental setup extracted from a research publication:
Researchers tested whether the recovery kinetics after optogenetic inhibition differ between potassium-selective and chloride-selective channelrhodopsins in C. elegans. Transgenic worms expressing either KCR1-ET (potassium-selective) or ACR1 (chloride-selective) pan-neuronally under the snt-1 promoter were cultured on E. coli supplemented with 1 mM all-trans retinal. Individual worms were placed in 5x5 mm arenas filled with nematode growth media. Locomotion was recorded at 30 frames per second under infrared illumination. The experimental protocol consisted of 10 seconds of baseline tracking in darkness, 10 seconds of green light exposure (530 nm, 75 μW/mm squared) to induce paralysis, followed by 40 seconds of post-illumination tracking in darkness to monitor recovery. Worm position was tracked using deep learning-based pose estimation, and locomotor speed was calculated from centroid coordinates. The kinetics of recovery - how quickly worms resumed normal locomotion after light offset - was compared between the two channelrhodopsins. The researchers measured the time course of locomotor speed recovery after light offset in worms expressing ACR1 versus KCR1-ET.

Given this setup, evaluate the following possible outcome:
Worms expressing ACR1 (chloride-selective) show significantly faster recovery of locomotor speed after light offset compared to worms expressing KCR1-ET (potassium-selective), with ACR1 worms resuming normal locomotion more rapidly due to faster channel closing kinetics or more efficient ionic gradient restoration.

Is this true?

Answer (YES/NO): NO